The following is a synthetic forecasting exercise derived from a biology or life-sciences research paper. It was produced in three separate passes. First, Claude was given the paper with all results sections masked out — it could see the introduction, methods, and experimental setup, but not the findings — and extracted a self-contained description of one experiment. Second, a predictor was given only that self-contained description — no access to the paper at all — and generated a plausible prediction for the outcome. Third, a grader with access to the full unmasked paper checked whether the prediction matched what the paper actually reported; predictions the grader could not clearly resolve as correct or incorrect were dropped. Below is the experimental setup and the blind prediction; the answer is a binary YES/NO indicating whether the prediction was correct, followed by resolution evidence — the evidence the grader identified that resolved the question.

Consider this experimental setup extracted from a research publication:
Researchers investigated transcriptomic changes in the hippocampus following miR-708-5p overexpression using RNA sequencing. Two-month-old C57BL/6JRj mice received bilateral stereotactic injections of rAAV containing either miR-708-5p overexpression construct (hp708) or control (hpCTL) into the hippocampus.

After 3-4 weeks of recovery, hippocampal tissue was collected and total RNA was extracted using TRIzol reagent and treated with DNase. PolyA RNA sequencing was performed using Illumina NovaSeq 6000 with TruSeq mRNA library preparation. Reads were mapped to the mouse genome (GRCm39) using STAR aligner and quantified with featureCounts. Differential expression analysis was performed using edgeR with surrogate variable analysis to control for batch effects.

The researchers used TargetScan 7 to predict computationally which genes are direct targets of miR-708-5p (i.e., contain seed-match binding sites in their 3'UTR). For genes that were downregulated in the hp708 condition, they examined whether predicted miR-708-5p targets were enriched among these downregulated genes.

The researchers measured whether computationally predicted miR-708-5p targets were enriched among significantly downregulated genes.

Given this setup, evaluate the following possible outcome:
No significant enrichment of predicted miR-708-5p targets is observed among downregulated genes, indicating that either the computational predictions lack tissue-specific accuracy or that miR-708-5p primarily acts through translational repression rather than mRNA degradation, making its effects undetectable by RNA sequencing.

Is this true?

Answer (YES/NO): NO